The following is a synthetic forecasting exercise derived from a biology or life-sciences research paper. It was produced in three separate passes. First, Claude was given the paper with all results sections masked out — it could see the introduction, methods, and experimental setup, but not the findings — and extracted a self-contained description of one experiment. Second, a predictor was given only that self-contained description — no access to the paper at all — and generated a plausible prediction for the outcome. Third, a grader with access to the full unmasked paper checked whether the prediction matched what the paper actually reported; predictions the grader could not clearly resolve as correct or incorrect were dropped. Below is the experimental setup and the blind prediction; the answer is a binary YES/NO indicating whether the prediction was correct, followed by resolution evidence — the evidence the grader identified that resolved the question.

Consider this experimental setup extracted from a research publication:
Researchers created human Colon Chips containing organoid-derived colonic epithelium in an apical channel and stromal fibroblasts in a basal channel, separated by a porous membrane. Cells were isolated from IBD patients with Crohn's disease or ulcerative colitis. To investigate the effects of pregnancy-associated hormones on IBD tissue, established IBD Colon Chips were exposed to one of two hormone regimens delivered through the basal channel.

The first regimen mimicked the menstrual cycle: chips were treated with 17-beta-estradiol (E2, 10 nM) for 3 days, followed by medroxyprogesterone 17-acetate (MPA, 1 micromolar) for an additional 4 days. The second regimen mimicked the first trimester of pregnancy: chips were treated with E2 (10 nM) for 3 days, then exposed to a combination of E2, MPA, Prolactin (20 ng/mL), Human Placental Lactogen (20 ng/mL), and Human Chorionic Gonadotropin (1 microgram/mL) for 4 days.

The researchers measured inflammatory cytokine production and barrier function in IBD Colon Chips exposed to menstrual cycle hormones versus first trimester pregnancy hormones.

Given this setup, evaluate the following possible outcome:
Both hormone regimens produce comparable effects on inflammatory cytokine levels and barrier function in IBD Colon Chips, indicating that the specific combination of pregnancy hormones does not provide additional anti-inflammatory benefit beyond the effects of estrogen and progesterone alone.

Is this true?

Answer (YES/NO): NO